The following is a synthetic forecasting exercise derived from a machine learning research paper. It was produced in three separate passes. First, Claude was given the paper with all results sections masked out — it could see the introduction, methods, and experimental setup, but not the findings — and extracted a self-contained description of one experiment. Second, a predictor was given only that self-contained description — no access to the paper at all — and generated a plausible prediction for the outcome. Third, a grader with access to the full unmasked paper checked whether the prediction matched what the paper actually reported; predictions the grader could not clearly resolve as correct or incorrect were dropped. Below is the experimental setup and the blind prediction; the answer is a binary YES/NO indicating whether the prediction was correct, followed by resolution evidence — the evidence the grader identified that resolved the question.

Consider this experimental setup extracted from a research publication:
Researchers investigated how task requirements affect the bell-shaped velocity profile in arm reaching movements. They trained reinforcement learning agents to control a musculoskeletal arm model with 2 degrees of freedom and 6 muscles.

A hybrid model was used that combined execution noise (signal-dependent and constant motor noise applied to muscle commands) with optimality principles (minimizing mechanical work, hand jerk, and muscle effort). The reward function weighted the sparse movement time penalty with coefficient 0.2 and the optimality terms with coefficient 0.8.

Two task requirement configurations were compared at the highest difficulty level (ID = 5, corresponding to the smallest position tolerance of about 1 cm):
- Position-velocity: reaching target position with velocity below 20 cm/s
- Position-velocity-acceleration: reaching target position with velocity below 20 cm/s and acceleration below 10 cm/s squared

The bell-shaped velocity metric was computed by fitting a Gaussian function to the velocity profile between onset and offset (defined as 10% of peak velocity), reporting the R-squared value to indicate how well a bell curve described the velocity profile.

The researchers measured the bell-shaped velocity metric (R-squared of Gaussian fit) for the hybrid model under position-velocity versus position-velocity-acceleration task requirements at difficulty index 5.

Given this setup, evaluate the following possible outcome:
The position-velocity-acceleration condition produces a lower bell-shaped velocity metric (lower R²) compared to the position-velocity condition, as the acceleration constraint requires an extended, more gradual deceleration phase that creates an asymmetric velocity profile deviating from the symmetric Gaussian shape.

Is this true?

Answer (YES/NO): NO